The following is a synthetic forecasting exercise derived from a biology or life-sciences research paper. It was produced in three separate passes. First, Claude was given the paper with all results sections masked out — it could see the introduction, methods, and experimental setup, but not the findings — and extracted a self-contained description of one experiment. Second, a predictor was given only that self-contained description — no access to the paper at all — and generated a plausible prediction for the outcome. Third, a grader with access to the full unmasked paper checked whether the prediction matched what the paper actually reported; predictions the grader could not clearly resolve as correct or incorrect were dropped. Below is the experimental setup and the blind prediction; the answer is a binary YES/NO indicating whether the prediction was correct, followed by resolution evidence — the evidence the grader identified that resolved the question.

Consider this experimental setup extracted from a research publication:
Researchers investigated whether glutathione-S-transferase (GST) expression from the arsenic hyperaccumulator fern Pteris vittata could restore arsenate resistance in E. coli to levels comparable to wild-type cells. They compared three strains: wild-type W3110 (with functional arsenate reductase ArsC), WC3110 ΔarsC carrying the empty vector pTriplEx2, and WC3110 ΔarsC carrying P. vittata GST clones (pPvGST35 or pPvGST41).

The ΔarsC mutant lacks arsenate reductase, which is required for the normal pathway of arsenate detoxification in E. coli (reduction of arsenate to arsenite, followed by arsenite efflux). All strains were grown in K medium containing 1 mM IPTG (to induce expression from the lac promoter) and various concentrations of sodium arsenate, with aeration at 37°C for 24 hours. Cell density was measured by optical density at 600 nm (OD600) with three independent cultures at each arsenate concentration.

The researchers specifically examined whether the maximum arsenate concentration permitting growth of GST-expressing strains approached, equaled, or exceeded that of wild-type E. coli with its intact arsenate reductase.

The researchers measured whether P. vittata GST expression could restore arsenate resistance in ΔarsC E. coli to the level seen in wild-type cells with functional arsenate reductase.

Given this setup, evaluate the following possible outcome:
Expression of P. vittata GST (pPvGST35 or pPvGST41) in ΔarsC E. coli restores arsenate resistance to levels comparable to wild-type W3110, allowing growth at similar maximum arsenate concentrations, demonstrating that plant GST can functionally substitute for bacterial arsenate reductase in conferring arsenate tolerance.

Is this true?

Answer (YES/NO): YES